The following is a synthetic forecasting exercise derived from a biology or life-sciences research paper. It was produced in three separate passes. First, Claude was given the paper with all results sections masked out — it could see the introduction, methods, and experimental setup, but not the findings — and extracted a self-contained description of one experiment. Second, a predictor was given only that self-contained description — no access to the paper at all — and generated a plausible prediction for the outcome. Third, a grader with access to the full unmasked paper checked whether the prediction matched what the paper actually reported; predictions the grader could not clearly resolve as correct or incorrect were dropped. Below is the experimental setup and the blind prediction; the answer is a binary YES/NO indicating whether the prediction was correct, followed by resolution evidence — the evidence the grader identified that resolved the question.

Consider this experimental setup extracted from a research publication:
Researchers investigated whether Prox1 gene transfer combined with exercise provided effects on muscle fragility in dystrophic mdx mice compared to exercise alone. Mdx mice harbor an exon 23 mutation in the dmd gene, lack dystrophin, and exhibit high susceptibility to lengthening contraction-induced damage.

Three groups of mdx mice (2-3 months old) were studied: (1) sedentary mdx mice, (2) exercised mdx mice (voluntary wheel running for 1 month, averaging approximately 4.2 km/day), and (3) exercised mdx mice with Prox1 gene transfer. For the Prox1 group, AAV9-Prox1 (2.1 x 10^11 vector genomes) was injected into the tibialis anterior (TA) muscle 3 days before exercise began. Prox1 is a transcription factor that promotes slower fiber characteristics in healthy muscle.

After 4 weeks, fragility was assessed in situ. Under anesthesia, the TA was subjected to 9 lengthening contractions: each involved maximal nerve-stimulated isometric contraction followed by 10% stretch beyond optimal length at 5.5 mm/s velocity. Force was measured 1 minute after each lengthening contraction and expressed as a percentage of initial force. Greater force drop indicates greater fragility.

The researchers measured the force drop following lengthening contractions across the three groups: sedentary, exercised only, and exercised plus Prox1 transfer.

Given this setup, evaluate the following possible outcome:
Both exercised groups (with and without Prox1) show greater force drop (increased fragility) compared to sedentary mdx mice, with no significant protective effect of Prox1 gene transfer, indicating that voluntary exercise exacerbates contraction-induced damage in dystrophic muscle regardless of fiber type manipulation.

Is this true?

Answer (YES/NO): NO